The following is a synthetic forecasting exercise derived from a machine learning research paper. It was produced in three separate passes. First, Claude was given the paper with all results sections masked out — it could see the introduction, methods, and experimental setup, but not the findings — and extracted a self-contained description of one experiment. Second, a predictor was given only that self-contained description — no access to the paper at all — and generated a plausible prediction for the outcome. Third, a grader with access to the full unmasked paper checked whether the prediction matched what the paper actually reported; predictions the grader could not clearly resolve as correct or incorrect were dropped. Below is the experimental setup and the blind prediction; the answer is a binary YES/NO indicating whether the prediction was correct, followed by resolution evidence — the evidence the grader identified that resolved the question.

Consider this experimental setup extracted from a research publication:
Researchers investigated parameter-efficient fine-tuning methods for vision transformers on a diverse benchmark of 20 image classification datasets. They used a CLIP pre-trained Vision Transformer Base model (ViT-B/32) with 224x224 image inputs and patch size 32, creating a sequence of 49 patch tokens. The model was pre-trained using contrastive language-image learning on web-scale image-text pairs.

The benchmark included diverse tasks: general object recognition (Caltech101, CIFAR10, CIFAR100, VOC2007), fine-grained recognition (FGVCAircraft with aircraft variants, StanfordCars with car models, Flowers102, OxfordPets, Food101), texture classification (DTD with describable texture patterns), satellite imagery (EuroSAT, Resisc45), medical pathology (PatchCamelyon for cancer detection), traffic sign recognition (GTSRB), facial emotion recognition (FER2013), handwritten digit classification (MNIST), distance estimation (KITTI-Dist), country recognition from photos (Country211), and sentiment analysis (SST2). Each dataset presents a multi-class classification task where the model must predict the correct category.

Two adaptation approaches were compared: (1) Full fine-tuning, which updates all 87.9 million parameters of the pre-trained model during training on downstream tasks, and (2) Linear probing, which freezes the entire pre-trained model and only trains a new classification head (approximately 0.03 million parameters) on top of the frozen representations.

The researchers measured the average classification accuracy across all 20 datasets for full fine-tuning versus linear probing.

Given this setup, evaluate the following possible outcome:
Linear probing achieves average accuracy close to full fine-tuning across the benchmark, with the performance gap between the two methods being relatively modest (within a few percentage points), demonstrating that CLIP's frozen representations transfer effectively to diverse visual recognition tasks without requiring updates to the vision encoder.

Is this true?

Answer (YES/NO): YES